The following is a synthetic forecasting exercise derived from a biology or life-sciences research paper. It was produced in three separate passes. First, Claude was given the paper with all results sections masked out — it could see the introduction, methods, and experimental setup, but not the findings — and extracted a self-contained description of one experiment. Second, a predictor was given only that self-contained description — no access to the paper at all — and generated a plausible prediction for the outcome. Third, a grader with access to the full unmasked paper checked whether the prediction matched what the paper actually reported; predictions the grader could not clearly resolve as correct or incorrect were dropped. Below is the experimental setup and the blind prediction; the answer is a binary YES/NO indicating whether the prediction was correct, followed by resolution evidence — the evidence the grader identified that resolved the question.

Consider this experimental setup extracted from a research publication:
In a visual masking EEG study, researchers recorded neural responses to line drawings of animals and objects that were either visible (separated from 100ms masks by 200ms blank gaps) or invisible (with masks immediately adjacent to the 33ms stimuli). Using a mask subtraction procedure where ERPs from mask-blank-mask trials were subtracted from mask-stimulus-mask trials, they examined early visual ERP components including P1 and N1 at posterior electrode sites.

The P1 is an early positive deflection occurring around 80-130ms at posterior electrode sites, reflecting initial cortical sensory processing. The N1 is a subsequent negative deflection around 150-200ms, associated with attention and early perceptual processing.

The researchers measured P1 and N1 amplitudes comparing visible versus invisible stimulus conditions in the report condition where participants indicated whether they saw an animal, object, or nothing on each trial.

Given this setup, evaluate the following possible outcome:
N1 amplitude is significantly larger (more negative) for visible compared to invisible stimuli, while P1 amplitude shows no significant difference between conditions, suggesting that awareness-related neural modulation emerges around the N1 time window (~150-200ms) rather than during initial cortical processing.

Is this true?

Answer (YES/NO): NO